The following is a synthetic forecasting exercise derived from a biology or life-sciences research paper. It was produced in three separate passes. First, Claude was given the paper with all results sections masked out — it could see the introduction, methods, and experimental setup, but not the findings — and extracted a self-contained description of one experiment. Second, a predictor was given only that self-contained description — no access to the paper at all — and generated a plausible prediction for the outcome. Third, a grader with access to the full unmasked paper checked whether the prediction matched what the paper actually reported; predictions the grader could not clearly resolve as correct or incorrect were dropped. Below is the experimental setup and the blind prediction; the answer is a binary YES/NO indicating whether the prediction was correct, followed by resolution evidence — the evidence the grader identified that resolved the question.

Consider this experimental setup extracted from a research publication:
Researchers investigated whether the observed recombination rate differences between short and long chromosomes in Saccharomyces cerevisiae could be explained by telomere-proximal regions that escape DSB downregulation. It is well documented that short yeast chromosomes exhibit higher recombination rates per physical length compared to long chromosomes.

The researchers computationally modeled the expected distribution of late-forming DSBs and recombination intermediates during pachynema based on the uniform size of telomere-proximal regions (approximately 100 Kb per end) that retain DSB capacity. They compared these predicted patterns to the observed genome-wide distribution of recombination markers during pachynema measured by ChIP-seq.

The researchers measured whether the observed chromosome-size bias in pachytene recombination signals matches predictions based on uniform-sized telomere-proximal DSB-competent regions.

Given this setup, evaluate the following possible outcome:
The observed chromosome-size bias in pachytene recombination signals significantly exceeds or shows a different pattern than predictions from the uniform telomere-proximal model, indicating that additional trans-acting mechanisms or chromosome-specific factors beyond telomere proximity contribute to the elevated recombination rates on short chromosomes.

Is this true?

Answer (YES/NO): NO